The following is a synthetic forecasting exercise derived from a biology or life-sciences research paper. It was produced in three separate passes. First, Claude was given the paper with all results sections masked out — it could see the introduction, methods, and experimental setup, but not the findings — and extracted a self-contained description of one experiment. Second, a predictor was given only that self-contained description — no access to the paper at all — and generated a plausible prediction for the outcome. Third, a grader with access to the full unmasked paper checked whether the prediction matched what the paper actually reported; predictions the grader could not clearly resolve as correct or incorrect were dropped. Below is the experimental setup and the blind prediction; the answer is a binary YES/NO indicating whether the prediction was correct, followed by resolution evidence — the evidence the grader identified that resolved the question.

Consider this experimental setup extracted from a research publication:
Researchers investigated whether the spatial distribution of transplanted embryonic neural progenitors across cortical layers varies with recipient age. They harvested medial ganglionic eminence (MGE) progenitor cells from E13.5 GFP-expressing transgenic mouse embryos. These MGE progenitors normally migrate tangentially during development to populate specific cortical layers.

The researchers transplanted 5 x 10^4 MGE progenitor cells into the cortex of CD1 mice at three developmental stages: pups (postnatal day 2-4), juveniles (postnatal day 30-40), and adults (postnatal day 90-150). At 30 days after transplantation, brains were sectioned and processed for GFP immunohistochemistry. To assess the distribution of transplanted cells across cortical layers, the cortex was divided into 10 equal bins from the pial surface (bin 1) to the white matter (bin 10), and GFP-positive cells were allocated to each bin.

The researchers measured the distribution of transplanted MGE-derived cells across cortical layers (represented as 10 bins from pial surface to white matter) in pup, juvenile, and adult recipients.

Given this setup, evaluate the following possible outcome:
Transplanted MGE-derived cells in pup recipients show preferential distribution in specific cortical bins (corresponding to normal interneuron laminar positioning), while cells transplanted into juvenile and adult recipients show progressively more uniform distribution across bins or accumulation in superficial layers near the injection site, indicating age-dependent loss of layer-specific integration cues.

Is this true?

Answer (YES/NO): NO